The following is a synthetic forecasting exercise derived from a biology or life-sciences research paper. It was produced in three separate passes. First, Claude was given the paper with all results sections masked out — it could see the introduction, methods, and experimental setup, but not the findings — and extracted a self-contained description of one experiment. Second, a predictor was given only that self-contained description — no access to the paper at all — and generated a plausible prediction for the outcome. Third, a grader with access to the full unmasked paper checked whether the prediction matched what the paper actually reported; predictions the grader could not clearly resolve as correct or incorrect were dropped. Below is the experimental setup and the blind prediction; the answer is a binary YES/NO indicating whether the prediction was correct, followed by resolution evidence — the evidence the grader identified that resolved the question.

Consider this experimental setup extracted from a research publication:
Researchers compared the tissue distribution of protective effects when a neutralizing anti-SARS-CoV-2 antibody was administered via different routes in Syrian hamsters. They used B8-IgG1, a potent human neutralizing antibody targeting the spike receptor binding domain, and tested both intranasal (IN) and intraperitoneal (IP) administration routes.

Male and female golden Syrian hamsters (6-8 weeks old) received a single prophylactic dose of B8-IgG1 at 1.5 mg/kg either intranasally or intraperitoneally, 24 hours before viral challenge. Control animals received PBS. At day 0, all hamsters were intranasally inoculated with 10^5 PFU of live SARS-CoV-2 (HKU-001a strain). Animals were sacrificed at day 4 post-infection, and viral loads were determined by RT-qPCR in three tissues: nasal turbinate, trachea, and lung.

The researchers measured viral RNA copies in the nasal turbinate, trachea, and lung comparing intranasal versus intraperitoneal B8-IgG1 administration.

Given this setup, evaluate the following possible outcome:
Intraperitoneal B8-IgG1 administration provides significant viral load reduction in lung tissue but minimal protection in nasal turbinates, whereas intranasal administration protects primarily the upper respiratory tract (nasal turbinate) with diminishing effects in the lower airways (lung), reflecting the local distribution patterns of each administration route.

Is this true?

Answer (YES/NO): NO